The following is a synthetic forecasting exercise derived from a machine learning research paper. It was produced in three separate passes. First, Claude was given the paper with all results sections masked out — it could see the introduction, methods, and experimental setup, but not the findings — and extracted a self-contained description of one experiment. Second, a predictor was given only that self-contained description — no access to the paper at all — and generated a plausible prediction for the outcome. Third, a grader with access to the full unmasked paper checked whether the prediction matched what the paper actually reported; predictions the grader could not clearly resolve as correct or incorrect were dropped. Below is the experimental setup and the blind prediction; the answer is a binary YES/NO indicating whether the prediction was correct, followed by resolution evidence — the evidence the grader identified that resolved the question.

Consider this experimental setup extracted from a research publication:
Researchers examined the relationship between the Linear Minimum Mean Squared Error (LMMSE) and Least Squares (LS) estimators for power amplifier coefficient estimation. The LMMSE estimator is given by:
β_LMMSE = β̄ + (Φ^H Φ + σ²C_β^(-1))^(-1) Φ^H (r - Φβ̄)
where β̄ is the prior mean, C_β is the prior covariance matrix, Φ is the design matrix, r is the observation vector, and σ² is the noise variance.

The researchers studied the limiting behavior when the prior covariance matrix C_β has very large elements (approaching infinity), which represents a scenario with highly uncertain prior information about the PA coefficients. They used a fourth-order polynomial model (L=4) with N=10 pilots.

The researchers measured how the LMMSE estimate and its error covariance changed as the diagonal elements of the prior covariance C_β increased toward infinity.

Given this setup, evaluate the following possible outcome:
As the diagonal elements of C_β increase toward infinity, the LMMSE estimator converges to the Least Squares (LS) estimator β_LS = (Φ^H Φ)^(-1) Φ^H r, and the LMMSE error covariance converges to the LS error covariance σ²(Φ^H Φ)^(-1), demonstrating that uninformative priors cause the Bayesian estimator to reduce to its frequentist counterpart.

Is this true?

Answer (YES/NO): YES